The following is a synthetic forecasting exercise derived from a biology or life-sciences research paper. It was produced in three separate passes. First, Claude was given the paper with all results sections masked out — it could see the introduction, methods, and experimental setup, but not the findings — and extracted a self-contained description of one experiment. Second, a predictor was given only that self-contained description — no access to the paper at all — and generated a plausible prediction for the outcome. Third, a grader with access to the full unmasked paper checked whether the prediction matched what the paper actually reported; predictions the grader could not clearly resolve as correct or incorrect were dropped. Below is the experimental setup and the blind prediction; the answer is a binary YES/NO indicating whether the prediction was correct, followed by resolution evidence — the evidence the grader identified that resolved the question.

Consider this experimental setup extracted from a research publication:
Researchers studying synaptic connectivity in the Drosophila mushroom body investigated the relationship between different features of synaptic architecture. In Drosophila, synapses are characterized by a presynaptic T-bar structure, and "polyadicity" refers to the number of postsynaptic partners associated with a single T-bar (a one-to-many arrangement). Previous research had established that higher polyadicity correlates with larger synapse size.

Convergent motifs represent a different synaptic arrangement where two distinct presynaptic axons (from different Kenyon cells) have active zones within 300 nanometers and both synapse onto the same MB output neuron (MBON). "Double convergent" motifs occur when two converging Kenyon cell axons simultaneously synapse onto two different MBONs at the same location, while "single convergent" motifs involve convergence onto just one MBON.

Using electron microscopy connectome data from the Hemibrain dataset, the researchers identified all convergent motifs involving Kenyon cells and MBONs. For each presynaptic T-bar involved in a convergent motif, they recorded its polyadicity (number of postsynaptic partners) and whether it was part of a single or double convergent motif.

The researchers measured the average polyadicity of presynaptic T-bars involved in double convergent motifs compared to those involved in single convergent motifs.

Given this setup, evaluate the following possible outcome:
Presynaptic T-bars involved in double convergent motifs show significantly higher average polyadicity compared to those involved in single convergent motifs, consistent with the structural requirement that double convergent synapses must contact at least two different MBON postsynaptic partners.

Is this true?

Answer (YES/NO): YES